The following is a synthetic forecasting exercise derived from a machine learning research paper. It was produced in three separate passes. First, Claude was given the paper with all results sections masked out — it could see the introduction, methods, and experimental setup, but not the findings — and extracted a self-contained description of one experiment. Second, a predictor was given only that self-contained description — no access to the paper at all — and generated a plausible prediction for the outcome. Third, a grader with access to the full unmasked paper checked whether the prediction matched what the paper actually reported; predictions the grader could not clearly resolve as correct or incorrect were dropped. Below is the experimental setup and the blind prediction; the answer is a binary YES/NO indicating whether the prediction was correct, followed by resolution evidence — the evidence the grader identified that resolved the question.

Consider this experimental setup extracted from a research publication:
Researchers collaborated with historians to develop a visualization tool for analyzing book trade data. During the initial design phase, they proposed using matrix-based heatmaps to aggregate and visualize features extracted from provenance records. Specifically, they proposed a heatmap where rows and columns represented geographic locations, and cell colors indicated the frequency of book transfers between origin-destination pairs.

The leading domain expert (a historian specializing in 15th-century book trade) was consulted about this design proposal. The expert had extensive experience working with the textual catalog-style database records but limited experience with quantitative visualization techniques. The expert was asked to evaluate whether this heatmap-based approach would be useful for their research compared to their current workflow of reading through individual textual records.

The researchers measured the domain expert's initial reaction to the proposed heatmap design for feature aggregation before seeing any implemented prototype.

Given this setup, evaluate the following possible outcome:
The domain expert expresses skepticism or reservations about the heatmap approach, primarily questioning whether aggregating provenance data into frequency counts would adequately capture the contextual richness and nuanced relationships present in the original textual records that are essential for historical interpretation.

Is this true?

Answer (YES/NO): NO